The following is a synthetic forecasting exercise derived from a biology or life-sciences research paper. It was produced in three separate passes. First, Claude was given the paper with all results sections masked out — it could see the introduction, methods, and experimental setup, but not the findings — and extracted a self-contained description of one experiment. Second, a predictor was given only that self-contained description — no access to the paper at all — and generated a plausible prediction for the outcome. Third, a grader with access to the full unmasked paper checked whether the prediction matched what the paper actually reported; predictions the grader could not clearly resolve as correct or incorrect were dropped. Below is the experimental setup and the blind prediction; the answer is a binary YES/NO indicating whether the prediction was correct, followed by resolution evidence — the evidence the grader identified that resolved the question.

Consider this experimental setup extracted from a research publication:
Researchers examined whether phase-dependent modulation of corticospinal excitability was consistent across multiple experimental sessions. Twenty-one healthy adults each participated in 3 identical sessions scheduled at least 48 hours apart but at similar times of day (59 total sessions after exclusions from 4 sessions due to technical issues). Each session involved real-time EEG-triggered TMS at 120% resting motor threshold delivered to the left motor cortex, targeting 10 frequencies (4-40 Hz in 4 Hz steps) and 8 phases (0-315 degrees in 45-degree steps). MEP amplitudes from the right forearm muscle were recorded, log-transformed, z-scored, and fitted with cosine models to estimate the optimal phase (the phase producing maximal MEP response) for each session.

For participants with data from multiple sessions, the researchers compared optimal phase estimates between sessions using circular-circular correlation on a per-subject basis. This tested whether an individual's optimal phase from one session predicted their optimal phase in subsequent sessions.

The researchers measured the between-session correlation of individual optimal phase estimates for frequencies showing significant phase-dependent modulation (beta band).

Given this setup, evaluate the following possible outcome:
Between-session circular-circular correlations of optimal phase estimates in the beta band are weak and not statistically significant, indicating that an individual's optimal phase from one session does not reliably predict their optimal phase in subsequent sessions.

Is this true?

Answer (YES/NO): NO